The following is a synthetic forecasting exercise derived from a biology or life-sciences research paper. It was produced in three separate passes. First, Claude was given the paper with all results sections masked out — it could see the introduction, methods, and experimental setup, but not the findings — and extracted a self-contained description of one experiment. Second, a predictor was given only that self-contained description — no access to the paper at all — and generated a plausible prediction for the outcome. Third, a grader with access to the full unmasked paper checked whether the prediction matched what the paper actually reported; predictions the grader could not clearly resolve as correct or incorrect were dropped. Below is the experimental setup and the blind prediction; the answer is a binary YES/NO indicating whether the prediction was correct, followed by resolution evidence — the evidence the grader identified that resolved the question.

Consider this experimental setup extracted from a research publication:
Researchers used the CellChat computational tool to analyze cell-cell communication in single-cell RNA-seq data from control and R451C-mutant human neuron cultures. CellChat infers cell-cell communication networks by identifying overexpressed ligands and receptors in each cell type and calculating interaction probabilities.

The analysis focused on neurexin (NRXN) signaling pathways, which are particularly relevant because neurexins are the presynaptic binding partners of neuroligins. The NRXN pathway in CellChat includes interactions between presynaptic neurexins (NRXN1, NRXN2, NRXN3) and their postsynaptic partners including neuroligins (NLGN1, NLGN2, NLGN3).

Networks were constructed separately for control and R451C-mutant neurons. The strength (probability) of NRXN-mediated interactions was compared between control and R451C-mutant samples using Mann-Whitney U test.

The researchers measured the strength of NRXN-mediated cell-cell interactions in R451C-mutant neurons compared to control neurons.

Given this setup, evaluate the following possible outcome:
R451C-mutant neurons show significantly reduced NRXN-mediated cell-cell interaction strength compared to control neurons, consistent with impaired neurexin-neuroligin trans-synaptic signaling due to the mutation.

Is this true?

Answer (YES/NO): NO